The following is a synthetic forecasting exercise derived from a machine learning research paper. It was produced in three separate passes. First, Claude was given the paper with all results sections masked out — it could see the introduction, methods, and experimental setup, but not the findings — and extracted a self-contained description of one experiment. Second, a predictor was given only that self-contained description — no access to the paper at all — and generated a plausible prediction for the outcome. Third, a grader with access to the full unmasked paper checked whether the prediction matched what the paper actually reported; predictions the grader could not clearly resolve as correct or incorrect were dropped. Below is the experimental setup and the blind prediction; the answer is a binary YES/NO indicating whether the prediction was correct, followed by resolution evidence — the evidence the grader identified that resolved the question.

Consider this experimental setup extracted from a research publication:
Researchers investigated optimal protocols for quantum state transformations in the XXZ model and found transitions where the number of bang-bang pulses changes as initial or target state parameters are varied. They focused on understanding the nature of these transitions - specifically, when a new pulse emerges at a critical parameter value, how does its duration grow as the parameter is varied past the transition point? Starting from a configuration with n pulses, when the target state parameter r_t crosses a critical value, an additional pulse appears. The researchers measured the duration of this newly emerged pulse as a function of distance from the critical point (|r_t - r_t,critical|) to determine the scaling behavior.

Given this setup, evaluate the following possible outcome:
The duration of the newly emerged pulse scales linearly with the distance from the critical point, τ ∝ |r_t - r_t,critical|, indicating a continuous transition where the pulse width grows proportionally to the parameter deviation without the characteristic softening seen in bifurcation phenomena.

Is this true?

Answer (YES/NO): NO